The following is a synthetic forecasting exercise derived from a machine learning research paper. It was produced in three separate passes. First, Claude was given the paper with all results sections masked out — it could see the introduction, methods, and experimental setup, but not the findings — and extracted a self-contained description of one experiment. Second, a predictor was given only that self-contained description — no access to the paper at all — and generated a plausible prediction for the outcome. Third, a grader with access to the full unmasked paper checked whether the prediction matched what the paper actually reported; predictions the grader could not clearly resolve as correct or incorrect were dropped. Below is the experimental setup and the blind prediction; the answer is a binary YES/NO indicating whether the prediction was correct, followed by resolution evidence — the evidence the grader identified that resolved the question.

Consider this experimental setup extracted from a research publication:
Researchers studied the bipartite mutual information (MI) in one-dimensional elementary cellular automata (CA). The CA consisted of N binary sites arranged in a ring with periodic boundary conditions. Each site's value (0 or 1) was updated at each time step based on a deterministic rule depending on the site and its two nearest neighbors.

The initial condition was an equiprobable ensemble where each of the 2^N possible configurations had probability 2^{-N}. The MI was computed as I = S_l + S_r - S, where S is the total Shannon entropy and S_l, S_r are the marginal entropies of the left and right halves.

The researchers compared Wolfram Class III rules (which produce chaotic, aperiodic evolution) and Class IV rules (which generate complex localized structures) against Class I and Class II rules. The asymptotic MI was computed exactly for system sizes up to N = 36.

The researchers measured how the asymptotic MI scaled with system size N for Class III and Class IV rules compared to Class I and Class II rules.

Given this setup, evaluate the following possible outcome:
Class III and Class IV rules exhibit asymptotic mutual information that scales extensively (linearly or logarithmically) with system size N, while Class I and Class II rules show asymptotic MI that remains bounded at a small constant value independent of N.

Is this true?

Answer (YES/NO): NO